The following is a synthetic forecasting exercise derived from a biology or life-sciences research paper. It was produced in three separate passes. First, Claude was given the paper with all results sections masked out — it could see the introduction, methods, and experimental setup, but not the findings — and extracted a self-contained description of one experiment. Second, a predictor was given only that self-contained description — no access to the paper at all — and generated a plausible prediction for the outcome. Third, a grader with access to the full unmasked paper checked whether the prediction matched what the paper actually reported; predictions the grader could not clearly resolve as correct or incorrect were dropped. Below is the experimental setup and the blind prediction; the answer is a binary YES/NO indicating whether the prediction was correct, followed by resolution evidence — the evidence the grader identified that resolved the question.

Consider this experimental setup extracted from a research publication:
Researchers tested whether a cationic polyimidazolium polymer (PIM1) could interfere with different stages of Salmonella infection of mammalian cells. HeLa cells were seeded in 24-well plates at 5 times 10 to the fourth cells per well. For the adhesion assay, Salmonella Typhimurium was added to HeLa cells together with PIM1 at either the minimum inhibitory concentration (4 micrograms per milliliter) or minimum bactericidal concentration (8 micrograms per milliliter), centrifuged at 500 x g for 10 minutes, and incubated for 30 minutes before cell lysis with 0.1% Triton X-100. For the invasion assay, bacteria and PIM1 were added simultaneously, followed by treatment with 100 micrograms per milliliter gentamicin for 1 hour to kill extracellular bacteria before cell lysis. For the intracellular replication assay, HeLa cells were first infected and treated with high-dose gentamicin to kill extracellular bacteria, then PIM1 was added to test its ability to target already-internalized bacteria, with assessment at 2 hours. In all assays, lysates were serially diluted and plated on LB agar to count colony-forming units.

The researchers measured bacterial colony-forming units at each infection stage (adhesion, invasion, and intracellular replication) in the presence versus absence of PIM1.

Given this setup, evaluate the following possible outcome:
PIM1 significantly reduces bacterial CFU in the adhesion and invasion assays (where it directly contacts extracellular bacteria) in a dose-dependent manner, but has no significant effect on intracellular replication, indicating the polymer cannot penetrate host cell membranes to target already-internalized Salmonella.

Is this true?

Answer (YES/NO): NO